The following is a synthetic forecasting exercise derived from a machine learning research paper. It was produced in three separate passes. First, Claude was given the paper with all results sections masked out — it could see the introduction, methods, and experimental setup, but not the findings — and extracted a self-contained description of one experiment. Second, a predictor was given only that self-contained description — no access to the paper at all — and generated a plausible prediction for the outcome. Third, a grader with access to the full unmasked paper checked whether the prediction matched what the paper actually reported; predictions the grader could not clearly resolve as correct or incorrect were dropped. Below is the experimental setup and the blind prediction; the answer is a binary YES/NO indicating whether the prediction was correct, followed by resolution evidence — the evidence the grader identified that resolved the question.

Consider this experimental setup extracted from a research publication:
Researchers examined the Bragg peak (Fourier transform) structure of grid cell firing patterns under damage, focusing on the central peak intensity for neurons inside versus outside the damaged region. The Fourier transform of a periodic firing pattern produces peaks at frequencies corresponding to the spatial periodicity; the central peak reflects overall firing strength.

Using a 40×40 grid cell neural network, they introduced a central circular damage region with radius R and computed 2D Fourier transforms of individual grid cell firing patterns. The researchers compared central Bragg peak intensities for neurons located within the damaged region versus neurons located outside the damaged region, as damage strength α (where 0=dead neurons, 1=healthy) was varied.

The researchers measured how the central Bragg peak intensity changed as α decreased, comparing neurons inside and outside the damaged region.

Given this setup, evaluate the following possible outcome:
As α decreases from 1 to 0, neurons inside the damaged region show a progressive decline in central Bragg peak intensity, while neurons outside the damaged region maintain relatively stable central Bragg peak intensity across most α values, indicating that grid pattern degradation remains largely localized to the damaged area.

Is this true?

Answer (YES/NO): YES